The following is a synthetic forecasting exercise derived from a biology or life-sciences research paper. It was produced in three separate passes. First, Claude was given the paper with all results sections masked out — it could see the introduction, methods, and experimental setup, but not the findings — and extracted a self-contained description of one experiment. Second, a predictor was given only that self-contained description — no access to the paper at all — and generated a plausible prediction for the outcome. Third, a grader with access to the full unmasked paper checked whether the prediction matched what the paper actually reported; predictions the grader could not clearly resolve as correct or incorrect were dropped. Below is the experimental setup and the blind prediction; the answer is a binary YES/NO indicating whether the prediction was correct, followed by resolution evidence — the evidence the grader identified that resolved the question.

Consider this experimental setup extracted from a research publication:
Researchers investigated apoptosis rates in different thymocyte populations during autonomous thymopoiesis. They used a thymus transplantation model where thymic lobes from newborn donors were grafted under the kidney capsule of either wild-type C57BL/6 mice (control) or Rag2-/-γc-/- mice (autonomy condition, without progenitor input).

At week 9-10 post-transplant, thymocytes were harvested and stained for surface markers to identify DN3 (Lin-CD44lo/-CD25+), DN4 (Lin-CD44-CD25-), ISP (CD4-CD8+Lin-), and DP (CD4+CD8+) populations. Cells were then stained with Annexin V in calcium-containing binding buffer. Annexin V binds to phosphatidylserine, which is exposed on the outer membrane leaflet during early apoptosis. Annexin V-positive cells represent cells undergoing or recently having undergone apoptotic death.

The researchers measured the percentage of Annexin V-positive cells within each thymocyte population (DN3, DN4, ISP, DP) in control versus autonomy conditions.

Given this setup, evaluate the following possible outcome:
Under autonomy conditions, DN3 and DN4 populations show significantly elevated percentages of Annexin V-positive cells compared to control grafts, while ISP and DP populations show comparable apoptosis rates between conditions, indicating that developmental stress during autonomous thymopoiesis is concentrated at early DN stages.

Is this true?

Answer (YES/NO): NO